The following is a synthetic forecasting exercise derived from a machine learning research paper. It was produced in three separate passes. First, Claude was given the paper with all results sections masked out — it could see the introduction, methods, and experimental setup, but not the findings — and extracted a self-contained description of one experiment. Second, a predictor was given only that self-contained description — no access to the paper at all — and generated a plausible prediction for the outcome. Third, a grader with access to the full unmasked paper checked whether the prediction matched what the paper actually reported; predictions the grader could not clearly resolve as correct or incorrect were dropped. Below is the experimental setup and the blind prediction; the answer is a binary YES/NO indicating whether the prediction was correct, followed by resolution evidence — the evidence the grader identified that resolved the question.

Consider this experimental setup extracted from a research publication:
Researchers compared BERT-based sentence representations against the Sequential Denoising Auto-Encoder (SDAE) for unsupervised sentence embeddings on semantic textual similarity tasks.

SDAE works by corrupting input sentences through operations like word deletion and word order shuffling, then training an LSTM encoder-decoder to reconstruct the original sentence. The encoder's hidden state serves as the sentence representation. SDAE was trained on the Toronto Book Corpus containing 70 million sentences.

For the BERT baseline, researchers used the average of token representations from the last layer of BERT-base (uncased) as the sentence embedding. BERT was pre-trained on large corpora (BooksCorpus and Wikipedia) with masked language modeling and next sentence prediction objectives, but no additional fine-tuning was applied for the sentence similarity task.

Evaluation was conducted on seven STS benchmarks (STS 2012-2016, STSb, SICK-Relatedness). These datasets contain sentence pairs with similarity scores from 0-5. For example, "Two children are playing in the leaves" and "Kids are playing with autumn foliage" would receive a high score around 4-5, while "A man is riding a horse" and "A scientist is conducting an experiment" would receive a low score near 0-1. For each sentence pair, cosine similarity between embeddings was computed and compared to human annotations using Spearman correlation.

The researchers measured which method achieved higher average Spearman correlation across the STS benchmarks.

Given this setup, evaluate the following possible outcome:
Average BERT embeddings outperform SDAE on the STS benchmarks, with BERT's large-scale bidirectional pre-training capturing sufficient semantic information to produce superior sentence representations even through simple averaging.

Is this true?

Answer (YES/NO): NO